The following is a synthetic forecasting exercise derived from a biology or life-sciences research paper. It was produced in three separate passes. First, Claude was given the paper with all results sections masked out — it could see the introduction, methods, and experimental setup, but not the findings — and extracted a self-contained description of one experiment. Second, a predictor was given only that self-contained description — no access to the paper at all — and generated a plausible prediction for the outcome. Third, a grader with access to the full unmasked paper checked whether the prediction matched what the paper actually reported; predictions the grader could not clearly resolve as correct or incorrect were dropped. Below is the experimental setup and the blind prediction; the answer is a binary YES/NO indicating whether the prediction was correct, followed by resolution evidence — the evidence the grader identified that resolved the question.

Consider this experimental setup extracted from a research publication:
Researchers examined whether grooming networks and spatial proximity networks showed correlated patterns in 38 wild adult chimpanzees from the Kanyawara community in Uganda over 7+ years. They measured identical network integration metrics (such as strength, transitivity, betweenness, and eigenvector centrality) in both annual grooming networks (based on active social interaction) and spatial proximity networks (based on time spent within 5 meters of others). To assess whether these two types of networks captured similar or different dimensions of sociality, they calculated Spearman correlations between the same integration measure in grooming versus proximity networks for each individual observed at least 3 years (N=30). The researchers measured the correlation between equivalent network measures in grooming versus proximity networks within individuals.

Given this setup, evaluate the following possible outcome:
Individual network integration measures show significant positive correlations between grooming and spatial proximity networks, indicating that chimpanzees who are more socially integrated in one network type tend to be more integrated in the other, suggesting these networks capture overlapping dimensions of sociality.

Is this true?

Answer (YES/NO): NO